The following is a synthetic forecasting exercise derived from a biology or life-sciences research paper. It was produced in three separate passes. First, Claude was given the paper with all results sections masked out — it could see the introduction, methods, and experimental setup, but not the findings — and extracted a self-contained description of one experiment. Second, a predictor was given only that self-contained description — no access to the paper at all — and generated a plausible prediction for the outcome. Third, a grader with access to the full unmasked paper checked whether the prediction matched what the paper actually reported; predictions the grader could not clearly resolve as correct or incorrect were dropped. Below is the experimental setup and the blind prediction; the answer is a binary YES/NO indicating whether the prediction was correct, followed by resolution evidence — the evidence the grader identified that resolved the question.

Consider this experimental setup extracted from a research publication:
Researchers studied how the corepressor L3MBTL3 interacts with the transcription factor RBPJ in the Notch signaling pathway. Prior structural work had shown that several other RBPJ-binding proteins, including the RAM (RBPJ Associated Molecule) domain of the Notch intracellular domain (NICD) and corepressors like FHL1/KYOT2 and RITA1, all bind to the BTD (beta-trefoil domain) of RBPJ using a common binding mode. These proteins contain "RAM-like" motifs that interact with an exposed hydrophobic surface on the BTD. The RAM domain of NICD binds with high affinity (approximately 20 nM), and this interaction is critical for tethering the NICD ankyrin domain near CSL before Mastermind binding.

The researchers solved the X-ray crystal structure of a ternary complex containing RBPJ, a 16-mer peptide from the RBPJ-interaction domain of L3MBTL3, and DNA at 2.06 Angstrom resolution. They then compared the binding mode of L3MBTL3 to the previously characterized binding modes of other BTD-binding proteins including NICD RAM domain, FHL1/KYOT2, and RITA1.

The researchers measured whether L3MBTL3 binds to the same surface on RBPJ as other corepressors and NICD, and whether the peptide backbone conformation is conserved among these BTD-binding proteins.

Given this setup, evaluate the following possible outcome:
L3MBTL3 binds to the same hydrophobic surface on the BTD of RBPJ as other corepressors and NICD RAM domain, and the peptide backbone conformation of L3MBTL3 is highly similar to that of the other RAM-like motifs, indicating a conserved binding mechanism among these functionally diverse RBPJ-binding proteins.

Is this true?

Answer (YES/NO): NO